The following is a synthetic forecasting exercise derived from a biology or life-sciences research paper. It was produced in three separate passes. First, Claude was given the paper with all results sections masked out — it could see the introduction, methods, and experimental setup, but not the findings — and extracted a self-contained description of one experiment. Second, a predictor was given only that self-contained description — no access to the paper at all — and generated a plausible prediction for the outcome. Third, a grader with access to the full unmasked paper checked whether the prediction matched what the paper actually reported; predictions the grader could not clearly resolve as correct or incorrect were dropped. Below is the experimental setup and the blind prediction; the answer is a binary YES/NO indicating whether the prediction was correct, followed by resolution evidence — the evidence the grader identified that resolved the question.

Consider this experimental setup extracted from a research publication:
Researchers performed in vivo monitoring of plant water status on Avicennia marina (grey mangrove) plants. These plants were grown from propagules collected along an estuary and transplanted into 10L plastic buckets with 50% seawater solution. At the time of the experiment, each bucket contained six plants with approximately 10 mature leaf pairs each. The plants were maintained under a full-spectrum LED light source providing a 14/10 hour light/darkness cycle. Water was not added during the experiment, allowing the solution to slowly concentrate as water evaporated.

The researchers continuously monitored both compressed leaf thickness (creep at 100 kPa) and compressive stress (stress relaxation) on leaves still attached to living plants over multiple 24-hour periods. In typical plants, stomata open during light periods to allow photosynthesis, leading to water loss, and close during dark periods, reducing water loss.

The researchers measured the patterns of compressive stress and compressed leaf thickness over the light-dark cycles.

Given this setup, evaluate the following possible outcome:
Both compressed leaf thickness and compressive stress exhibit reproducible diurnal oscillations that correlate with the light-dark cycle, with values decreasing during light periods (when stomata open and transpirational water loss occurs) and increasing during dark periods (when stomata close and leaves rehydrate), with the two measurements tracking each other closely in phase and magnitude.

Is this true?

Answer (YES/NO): NO